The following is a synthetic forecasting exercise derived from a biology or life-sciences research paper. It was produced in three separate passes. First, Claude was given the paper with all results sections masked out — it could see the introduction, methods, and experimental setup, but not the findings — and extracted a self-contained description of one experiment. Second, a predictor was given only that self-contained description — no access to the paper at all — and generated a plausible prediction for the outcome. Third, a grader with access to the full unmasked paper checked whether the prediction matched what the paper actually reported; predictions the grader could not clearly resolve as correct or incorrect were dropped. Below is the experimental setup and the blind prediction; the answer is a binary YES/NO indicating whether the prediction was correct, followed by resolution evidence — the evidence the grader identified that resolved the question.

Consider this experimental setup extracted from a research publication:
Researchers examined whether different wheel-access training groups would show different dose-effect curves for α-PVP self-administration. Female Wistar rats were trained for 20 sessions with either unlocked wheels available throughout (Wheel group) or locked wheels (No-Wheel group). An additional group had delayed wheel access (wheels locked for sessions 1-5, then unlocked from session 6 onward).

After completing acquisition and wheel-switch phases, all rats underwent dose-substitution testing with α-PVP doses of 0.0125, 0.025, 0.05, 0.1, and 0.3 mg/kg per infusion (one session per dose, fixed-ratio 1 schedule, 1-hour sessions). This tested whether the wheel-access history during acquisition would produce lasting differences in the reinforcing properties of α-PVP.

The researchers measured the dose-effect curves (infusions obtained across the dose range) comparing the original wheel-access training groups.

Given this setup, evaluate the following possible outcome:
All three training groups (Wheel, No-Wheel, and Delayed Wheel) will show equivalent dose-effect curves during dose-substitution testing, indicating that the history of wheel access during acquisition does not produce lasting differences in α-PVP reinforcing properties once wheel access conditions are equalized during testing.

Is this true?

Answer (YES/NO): YES